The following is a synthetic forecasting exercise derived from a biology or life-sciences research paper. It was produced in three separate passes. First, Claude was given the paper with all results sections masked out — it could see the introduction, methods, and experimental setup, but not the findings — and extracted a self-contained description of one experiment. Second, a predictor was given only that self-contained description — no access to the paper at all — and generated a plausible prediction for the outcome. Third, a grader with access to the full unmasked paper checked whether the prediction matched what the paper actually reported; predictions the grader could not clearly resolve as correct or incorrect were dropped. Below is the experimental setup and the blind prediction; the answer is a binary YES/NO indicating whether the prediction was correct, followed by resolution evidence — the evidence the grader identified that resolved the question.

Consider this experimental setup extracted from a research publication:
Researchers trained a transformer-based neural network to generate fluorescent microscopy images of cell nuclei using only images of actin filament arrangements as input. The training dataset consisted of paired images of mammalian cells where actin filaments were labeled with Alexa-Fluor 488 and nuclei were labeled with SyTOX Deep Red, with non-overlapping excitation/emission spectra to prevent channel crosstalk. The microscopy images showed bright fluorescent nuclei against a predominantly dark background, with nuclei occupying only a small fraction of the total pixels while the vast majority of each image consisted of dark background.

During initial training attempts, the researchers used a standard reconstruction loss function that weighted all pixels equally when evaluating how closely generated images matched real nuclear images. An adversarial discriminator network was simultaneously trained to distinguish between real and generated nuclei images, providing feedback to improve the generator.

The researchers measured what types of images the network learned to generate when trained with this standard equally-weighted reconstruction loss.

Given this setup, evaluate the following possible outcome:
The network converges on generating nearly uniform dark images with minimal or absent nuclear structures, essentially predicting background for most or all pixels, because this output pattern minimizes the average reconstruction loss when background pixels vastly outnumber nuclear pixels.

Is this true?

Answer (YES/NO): YES